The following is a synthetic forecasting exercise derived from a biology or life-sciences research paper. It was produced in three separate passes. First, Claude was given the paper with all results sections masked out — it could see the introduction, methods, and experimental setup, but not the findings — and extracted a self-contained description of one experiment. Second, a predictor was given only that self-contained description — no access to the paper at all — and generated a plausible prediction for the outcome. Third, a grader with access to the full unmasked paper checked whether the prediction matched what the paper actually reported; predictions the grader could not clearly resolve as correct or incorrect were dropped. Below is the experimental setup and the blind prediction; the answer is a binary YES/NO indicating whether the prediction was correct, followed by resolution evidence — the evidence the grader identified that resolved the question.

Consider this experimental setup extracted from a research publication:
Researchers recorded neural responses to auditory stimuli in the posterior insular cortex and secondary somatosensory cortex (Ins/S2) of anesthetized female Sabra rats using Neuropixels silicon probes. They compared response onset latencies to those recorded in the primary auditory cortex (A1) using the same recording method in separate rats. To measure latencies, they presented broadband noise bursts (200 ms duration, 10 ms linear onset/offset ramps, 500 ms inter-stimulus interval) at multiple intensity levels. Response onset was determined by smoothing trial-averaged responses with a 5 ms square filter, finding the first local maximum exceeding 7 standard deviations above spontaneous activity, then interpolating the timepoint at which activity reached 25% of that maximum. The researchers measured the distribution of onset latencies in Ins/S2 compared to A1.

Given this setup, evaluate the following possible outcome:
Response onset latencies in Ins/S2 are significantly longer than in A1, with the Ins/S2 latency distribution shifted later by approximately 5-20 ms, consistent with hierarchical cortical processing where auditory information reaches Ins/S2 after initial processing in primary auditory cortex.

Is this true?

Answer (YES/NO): NO